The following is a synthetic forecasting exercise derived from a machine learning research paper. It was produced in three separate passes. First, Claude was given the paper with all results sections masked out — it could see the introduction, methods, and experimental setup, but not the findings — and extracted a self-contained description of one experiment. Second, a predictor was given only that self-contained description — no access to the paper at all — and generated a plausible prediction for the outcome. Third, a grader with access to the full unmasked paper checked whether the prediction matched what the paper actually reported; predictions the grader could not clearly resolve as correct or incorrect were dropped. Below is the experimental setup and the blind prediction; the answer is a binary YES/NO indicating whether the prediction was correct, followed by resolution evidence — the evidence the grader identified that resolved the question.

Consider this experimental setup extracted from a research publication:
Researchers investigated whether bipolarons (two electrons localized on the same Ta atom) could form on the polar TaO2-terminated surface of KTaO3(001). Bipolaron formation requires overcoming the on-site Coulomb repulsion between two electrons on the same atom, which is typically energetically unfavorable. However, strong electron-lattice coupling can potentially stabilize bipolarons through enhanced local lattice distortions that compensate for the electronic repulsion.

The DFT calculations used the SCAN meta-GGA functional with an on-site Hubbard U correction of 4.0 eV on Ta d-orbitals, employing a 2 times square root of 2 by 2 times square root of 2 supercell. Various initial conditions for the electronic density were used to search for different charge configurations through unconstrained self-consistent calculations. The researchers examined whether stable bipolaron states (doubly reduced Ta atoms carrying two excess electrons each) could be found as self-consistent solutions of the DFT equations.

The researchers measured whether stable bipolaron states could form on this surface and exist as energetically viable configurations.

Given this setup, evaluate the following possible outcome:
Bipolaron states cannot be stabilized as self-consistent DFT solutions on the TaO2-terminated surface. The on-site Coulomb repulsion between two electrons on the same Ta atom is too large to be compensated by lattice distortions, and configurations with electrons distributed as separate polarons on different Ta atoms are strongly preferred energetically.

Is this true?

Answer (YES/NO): NO